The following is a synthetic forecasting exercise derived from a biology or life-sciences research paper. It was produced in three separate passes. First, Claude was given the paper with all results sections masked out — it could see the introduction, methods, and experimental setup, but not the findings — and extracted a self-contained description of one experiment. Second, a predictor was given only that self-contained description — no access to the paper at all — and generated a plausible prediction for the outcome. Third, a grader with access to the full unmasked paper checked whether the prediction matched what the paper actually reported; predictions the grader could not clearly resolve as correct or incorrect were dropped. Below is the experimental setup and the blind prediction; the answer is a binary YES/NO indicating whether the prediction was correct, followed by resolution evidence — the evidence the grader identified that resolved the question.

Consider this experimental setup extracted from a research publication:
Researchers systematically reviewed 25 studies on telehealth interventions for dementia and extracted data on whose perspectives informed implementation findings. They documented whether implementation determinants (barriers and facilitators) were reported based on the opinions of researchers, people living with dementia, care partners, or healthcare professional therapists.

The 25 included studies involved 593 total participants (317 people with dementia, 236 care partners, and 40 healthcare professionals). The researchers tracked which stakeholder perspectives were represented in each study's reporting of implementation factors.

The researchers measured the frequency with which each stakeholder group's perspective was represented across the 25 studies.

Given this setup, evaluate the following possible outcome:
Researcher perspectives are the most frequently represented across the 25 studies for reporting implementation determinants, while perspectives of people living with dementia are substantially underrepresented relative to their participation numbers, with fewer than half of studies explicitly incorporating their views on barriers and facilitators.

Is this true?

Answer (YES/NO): YES